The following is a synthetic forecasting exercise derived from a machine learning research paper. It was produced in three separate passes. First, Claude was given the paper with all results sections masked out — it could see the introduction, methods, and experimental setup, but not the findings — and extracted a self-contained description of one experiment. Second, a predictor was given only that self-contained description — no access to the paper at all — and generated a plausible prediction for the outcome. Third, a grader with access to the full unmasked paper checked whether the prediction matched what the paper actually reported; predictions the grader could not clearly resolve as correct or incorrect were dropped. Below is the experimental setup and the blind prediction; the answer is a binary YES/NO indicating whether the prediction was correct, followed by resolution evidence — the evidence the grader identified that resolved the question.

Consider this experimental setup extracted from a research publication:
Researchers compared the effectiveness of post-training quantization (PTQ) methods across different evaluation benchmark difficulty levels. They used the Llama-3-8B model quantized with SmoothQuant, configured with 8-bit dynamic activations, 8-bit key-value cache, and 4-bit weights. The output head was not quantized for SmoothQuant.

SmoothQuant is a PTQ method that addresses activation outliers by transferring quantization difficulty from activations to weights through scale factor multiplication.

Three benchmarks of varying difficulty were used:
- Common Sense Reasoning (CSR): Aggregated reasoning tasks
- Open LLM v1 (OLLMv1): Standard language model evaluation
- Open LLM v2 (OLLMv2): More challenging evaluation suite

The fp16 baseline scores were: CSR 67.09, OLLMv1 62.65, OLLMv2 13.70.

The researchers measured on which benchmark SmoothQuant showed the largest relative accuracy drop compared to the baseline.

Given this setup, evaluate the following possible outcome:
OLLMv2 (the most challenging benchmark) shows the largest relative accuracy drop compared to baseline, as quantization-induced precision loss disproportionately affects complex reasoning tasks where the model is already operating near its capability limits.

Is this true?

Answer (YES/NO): YES